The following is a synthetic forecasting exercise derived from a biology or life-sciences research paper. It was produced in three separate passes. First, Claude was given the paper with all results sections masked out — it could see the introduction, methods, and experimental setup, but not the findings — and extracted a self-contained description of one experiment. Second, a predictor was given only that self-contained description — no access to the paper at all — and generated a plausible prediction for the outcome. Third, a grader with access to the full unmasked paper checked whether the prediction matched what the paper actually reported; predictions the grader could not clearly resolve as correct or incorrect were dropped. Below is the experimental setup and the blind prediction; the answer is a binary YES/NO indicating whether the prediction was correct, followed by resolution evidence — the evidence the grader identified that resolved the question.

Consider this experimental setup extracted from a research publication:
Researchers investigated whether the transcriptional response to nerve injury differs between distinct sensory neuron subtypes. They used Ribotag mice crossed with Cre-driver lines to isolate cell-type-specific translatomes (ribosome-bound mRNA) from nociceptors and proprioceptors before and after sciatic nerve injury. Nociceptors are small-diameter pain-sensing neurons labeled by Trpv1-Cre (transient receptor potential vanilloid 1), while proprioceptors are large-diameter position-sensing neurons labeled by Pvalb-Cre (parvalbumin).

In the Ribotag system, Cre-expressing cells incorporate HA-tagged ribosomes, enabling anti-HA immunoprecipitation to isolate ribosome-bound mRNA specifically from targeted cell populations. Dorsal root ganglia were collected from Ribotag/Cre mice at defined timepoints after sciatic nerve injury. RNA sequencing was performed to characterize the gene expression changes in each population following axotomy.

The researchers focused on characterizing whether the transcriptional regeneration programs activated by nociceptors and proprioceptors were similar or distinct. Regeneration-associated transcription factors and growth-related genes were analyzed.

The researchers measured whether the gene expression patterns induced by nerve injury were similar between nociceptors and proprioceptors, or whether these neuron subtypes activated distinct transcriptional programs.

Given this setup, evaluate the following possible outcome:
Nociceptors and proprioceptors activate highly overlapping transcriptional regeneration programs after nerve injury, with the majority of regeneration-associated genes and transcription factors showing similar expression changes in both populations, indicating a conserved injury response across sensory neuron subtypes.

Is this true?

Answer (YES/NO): NO